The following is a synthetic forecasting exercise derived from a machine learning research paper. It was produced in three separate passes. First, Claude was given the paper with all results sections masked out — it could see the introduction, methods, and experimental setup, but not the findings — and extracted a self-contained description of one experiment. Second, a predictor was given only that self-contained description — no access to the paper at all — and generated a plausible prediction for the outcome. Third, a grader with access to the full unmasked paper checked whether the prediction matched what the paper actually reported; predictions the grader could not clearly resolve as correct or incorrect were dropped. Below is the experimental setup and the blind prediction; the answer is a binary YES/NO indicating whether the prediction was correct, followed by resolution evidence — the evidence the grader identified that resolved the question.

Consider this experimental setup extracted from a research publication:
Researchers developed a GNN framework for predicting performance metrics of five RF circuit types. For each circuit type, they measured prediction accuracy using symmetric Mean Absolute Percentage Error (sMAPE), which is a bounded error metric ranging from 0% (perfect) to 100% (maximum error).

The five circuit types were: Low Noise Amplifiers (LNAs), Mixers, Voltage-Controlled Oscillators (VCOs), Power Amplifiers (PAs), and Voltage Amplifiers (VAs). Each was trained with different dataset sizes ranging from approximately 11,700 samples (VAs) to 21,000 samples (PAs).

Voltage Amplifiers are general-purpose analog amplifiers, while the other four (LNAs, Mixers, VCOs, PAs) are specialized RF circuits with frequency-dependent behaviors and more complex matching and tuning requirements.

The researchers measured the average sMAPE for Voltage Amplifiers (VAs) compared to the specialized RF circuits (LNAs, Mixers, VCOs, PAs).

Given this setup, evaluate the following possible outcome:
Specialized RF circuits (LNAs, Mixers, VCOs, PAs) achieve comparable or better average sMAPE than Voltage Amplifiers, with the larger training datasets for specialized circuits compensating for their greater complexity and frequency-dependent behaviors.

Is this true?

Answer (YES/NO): YES